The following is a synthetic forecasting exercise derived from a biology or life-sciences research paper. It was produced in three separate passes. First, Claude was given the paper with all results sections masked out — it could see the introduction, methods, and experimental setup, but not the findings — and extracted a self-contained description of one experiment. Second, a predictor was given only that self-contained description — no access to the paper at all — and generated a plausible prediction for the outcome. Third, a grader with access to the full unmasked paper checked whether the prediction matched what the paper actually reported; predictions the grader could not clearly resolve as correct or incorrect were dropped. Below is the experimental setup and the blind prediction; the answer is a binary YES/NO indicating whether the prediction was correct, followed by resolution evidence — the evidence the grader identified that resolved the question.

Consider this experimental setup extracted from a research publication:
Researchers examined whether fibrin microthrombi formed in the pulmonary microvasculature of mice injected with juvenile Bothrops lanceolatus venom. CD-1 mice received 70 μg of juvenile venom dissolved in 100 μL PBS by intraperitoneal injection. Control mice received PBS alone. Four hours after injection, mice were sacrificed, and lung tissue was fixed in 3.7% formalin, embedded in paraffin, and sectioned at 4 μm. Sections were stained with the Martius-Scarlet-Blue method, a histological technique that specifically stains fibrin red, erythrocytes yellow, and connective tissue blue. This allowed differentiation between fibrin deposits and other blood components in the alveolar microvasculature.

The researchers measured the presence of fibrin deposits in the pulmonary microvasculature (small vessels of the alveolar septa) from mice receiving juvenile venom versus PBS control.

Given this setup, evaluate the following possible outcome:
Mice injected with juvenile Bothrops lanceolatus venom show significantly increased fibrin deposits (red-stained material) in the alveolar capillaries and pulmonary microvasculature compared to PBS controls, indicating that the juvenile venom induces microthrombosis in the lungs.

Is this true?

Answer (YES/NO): YES